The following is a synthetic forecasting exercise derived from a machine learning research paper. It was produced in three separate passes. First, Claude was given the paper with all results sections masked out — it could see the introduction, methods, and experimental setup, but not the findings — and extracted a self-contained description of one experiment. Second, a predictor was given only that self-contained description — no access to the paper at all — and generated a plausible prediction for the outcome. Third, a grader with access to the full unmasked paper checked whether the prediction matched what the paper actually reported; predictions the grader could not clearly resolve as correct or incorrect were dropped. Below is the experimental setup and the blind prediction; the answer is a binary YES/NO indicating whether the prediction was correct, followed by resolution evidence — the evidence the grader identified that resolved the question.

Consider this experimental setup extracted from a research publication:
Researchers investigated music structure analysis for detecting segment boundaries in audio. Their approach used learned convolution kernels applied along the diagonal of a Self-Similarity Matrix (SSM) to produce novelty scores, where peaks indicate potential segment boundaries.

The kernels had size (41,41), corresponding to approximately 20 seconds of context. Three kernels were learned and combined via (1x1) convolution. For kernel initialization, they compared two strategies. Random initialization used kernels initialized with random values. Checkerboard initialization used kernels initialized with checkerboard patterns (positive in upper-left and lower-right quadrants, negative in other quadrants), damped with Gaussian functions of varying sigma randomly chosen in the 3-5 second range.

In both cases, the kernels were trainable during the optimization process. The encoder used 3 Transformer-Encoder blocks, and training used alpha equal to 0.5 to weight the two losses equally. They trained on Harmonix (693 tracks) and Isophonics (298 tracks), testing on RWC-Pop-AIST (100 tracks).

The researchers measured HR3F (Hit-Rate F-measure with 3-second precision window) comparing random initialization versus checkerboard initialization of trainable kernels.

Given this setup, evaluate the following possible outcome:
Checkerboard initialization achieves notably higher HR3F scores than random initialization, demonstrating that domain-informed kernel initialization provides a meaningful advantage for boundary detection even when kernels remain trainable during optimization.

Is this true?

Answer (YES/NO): NO